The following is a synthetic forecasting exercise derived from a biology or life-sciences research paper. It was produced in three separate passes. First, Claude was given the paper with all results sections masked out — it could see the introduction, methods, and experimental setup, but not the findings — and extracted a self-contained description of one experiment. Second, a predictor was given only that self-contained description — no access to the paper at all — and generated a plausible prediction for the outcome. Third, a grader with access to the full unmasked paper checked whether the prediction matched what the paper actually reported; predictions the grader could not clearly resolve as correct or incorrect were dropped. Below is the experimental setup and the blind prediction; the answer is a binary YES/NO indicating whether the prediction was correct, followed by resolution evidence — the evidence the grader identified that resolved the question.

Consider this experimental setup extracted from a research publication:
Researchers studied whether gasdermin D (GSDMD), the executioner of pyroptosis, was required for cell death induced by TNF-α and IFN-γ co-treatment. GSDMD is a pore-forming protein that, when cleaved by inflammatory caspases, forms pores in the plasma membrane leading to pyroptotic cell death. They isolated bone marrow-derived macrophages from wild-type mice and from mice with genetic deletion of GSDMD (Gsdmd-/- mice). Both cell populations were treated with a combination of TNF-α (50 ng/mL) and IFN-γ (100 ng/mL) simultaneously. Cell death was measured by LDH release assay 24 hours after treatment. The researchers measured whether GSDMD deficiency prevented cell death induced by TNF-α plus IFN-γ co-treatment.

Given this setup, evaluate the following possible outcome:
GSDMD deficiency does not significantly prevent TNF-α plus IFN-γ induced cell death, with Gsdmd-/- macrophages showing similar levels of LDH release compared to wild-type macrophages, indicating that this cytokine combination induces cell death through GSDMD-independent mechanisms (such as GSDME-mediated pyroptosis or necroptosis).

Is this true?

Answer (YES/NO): YES